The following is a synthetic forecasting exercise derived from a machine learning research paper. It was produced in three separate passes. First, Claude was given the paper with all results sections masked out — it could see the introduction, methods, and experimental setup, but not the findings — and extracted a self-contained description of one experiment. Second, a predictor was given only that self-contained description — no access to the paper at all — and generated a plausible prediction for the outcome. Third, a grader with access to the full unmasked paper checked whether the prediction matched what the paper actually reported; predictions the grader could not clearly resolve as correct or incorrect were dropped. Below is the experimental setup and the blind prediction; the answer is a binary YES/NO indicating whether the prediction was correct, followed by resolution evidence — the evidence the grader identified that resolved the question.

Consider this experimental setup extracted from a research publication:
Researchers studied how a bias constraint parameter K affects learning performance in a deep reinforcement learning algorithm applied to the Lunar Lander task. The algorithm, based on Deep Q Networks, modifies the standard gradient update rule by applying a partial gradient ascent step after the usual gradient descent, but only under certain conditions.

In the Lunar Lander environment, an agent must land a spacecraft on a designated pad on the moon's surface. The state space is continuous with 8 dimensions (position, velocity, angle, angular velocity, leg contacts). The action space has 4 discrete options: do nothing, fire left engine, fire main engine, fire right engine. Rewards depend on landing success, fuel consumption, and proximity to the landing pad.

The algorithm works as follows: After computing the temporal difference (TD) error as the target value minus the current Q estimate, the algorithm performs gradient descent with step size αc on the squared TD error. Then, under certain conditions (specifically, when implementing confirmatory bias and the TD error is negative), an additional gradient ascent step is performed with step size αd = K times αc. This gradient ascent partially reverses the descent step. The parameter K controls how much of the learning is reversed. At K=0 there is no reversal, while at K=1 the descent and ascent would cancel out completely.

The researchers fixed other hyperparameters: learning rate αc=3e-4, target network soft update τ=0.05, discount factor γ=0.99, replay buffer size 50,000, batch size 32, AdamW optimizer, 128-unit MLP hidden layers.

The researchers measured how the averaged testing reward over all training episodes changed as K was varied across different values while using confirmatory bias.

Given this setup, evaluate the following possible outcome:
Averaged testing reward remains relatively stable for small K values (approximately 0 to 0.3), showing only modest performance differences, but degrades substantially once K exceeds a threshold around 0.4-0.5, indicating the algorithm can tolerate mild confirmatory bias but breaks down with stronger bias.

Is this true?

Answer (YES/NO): NO